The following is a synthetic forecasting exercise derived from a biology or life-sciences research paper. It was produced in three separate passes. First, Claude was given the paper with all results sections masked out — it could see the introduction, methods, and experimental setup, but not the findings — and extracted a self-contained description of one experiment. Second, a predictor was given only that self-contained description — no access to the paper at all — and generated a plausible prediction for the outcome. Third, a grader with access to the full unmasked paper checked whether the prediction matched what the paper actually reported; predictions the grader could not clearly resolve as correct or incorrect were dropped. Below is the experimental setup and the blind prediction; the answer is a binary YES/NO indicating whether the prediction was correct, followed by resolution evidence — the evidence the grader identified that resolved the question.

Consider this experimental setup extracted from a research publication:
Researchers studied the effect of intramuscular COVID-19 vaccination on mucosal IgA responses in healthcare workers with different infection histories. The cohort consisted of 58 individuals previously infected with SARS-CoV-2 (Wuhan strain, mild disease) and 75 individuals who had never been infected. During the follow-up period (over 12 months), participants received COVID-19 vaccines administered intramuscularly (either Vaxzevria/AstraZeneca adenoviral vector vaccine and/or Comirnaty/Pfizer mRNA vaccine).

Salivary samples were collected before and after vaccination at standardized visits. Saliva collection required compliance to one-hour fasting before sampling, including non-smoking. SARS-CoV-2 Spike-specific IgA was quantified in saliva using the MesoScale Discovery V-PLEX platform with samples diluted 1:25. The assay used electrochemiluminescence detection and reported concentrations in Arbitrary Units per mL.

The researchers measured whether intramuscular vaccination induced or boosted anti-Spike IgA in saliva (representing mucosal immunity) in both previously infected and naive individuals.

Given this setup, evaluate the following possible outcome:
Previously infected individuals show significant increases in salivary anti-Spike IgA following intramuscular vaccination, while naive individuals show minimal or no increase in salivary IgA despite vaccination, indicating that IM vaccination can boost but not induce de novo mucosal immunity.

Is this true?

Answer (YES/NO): YES